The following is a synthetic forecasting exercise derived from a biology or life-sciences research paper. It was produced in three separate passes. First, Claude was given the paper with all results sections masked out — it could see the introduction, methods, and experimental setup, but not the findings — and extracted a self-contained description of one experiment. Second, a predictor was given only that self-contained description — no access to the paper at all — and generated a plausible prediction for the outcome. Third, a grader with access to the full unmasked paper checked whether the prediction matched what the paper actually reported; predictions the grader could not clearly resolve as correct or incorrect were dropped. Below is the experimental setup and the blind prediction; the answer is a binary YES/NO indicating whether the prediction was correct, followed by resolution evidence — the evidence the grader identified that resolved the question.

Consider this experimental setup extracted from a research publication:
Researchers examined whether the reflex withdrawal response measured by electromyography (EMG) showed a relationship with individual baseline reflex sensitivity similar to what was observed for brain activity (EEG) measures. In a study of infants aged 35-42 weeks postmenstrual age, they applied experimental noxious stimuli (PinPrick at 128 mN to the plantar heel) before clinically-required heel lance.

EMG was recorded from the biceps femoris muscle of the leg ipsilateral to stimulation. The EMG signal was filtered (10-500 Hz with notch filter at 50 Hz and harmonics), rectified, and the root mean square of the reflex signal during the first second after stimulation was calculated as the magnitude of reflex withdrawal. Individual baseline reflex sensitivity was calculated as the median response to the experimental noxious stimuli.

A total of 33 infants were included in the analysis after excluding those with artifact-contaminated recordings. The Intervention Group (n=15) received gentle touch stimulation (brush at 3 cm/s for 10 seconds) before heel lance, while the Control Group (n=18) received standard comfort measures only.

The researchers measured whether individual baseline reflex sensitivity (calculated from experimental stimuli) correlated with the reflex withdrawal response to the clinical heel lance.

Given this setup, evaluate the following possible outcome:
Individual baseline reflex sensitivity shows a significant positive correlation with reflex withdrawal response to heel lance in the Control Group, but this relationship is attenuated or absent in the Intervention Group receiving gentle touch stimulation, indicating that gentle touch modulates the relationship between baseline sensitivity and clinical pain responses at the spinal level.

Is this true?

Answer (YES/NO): NO